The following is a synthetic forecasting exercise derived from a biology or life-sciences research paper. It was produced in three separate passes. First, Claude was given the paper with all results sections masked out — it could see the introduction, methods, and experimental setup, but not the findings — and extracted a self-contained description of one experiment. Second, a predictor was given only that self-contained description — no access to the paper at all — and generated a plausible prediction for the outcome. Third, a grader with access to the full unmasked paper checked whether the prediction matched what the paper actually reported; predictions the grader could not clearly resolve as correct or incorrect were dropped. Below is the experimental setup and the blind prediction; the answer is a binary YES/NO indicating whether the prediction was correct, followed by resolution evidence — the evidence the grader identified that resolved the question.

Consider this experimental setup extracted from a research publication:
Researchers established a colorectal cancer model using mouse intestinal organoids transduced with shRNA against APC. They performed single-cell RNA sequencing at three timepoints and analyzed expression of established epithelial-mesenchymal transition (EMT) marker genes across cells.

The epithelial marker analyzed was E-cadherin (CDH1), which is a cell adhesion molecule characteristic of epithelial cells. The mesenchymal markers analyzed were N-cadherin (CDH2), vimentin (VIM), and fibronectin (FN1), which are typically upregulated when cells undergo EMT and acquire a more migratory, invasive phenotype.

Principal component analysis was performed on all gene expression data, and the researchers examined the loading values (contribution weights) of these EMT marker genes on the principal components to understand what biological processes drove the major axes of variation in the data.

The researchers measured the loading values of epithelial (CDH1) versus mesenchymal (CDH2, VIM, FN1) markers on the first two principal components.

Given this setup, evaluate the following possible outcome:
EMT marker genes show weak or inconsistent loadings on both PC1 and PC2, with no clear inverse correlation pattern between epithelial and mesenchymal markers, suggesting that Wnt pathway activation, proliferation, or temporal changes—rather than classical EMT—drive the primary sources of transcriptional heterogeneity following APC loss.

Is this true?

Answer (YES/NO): NO